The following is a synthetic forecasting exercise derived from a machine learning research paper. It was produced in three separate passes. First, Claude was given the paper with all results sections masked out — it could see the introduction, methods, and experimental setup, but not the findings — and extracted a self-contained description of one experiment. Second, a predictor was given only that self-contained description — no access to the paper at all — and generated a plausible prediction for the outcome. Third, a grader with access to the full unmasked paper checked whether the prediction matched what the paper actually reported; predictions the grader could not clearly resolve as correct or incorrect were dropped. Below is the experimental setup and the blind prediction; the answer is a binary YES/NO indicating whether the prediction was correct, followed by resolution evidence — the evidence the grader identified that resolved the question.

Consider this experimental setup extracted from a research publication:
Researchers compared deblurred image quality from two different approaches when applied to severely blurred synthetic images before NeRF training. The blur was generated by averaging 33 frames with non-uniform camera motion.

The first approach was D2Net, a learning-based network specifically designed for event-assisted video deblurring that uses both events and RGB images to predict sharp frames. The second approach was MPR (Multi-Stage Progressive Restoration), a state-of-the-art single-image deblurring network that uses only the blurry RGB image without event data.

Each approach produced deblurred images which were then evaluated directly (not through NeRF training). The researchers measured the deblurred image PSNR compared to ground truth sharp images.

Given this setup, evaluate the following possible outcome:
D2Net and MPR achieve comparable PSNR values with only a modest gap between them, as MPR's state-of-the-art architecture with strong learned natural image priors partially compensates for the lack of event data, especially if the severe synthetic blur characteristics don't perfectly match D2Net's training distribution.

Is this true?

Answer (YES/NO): YES